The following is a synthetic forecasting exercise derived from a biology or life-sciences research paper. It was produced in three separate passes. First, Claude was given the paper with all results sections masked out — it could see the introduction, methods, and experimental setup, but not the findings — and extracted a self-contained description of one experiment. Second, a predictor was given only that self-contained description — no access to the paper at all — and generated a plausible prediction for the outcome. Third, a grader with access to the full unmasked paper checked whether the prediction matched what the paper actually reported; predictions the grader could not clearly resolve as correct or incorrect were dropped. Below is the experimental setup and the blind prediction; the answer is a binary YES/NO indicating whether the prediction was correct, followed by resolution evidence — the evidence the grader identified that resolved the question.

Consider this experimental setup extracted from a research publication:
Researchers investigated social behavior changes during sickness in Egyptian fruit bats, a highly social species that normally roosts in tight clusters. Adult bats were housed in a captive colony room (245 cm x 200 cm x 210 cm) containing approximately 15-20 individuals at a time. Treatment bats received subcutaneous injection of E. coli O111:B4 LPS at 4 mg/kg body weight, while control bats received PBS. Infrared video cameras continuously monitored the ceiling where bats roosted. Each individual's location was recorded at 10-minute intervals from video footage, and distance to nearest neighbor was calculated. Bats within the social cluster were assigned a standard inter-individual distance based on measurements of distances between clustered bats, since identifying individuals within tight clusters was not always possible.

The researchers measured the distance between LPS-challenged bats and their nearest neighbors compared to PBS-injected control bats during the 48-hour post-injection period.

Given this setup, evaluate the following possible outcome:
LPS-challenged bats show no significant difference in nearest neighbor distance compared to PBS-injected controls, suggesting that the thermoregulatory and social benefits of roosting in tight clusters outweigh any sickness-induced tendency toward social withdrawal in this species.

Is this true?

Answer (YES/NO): NO